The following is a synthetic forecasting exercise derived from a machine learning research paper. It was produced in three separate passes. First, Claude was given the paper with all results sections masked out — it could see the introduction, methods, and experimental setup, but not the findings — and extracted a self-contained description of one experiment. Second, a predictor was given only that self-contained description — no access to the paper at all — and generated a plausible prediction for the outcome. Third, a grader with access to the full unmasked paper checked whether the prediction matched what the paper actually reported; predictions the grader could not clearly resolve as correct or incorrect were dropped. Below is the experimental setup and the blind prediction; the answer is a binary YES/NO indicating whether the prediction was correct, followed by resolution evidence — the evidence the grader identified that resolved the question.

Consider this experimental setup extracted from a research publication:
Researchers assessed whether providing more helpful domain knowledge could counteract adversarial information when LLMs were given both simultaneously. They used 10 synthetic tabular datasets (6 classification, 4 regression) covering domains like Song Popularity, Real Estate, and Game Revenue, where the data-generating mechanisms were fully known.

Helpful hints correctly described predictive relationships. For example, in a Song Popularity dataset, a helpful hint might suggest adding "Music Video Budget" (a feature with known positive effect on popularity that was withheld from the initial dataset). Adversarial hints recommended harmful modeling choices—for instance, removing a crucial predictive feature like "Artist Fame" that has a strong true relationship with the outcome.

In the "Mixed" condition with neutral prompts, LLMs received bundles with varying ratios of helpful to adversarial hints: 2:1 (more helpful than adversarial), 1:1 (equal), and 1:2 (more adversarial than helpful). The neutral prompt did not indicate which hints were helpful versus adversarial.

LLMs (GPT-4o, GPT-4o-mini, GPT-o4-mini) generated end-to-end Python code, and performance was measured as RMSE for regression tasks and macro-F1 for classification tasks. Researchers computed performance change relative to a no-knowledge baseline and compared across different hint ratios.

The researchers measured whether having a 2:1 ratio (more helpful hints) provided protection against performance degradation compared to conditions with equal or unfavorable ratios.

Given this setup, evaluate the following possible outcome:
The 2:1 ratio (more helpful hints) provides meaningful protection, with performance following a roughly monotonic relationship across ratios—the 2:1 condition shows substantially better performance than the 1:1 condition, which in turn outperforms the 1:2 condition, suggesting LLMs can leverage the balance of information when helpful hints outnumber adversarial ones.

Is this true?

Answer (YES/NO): NO